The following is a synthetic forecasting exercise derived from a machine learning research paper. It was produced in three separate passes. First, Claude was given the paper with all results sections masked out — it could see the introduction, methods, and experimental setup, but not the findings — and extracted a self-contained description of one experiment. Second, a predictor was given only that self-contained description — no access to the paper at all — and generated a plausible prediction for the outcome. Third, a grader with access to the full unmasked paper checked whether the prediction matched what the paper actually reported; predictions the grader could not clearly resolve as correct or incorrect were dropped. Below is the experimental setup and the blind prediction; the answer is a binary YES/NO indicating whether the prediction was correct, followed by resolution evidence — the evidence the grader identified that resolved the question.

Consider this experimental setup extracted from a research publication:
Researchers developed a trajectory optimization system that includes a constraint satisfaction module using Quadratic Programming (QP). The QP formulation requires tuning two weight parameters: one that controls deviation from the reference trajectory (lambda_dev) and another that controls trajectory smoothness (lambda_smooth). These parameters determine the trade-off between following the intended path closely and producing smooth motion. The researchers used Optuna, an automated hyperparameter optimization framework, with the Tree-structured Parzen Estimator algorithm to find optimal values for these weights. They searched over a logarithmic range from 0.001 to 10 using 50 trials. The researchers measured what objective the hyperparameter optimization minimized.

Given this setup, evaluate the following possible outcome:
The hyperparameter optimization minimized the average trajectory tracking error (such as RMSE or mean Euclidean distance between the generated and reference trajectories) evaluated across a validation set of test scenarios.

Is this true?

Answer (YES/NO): NO